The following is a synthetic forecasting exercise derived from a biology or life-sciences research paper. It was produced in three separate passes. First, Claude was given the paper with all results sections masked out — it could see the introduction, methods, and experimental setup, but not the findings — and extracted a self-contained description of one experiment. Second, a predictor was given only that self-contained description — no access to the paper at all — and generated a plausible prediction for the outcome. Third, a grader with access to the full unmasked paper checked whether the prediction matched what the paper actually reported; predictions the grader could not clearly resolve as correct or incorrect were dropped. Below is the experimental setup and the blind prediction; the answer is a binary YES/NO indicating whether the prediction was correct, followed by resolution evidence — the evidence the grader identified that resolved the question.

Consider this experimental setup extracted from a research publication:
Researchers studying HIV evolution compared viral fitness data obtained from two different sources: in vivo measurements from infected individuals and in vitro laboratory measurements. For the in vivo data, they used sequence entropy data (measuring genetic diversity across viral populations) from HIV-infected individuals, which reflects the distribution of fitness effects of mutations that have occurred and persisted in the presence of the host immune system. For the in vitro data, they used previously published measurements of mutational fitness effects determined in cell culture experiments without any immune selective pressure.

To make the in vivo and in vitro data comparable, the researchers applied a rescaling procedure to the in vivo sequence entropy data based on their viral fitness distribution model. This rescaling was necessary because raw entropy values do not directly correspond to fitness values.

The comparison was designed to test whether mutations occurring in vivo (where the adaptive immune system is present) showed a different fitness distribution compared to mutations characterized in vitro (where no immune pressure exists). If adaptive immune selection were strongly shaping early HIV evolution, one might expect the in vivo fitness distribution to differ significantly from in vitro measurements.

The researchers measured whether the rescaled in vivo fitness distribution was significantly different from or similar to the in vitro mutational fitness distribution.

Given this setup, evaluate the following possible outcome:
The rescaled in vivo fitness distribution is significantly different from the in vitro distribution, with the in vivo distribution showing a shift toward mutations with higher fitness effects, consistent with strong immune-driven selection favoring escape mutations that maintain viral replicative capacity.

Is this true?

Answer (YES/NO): NO